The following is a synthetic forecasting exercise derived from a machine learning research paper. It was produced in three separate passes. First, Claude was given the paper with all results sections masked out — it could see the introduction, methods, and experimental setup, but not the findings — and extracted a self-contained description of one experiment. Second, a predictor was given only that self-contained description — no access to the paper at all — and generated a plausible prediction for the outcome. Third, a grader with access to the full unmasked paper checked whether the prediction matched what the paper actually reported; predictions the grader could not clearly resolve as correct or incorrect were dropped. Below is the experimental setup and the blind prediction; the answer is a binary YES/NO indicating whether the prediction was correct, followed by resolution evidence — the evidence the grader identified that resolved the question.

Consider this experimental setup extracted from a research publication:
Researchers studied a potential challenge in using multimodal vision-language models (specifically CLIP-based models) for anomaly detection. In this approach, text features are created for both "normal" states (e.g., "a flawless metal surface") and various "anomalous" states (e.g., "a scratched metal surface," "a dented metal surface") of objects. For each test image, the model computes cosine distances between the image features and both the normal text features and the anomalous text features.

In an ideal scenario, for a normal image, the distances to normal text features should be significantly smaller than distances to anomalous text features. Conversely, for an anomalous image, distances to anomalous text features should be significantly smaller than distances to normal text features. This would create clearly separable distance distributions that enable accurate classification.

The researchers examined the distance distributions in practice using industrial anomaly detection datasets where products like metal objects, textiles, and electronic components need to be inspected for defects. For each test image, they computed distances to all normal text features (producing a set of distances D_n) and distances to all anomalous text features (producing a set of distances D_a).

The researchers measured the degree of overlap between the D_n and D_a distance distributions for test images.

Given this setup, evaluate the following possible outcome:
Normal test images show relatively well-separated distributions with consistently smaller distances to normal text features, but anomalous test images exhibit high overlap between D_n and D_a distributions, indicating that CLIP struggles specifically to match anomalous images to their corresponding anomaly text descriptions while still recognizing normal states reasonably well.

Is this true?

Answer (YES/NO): NO